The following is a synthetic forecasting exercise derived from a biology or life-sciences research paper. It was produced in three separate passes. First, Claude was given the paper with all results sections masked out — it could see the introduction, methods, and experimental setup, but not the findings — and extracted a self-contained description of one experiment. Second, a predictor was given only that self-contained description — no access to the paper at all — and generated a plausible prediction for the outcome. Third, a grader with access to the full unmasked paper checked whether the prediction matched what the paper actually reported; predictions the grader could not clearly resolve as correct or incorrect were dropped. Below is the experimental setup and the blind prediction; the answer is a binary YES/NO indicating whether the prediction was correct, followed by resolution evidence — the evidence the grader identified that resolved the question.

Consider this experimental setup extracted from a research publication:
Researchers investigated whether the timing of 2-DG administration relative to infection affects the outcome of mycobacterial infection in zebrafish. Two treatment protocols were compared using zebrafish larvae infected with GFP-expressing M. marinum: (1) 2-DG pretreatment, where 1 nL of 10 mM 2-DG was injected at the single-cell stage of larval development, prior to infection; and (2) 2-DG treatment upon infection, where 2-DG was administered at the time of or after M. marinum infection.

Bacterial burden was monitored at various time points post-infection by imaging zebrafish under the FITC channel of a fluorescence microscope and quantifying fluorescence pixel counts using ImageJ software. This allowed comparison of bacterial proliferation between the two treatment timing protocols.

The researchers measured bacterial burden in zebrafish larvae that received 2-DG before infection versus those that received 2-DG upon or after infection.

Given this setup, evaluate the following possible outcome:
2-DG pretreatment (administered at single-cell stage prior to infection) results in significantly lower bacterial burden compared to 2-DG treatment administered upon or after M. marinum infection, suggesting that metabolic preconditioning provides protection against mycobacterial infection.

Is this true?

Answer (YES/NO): YES